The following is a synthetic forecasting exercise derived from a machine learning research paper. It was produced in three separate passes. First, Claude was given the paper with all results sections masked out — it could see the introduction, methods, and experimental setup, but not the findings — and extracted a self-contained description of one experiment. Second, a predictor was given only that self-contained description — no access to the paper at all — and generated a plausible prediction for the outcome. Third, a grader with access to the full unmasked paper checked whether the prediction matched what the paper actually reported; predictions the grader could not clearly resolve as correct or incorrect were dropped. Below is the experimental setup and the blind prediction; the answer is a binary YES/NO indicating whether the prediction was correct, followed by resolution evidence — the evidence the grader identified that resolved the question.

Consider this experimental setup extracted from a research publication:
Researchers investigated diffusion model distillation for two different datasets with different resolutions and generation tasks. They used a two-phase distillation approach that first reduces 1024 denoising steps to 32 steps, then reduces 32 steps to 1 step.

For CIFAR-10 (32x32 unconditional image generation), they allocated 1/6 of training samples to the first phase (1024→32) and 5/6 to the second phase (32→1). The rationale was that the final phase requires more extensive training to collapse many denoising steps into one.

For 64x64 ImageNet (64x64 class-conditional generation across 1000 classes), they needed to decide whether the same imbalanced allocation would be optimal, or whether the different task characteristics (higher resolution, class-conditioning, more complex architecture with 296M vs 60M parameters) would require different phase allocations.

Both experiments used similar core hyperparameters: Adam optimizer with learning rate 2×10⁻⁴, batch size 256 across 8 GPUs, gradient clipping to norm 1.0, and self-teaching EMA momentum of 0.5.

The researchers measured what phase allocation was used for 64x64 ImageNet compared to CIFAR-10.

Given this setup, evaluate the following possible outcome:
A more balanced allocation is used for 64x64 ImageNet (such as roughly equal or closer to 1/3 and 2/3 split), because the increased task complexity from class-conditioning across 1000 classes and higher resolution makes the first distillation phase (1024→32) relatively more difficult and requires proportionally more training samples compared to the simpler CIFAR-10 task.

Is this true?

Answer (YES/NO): YES